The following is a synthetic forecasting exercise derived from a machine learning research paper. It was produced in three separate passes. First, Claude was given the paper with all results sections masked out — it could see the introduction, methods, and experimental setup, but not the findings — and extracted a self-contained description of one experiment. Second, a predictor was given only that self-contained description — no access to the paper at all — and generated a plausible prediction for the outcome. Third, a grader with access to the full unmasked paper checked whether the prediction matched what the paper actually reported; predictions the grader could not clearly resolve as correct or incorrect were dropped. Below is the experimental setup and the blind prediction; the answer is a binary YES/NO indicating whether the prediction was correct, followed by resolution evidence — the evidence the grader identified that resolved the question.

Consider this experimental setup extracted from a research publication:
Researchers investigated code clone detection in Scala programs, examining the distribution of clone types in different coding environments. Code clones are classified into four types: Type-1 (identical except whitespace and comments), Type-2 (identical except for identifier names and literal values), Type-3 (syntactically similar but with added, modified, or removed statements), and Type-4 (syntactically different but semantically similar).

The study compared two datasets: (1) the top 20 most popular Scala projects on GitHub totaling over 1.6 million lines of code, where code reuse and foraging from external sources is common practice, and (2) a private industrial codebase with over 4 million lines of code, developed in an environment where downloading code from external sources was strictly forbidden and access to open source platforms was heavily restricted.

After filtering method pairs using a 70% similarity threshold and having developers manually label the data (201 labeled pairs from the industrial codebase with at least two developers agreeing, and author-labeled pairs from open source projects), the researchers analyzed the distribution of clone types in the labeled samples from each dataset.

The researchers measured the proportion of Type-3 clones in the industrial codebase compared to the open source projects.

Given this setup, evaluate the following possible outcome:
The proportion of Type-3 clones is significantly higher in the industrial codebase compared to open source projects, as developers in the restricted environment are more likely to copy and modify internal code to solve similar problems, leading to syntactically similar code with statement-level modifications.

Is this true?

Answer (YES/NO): NO